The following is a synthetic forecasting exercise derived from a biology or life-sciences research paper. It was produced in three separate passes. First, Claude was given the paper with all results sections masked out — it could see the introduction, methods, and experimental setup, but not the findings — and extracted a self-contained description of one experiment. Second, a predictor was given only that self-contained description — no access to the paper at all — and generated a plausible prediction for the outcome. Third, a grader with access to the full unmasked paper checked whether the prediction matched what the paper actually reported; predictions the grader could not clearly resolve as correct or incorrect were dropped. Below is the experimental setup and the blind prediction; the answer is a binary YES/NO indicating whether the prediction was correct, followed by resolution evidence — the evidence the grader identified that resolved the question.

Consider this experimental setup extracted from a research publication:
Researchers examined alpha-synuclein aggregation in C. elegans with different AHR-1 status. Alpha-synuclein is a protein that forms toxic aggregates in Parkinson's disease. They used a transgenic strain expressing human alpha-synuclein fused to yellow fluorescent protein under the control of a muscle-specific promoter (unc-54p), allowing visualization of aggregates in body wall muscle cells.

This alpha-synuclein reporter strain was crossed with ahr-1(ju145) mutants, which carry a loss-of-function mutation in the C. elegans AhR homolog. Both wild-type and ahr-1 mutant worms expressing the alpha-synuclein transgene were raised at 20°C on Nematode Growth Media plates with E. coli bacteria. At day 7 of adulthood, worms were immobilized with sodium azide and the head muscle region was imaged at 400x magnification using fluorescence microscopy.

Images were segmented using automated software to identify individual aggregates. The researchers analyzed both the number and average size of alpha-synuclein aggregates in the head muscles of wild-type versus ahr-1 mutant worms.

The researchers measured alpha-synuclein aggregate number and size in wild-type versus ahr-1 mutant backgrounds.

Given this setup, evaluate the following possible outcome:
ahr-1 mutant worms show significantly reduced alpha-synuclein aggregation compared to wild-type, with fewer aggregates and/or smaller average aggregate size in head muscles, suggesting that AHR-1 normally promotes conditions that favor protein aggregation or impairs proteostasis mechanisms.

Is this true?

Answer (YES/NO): NO